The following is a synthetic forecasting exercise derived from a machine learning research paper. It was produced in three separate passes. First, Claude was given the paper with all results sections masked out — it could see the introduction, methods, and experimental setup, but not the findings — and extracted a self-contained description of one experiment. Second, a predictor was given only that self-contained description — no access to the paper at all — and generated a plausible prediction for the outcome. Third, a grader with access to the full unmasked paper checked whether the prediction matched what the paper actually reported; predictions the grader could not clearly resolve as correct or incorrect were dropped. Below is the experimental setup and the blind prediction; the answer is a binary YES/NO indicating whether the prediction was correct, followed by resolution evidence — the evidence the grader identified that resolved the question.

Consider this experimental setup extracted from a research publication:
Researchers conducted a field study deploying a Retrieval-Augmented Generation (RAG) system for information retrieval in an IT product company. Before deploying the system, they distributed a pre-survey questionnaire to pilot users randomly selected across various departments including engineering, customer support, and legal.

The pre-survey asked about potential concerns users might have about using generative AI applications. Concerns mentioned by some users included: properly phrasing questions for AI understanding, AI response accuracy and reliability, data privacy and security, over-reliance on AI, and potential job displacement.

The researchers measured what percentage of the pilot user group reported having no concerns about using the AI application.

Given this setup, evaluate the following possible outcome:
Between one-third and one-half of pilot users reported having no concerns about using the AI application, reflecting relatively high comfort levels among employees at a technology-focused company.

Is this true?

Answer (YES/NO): YES